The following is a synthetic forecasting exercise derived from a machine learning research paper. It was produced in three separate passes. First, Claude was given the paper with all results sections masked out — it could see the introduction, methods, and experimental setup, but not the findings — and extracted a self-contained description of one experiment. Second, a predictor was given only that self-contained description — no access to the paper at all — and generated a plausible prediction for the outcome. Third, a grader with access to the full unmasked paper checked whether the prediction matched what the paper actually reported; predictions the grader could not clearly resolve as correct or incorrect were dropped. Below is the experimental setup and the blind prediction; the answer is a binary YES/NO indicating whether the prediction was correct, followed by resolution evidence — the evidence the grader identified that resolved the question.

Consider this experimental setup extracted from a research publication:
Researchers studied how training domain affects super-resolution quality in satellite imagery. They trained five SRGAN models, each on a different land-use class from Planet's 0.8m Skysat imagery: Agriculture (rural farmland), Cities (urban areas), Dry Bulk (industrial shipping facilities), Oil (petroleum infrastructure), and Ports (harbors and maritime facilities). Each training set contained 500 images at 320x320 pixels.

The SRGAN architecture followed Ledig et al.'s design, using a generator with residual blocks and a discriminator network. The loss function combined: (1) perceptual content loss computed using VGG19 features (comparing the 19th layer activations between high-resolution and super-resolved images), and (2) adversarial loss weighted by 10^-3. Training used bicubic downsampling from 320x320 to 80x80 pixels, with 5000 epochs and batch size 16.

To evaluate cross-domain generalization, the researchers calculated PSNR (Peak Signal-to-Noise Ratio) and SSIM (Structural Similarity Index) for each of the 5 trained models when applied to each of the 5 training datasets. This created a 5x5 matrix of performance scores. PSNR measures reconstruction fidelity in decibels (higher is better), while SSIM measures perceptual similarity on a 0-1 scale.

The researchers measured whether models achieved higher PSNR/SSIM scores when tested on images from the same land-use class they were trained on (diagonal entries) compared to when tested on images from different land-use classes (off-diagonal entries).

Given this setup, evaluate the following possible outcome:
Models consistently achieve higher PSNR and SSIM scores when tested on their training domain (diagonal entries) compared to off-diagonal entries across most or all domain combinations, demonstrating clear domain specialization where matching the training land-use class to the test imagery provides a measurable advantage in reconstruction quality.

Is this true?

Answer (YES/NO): NO